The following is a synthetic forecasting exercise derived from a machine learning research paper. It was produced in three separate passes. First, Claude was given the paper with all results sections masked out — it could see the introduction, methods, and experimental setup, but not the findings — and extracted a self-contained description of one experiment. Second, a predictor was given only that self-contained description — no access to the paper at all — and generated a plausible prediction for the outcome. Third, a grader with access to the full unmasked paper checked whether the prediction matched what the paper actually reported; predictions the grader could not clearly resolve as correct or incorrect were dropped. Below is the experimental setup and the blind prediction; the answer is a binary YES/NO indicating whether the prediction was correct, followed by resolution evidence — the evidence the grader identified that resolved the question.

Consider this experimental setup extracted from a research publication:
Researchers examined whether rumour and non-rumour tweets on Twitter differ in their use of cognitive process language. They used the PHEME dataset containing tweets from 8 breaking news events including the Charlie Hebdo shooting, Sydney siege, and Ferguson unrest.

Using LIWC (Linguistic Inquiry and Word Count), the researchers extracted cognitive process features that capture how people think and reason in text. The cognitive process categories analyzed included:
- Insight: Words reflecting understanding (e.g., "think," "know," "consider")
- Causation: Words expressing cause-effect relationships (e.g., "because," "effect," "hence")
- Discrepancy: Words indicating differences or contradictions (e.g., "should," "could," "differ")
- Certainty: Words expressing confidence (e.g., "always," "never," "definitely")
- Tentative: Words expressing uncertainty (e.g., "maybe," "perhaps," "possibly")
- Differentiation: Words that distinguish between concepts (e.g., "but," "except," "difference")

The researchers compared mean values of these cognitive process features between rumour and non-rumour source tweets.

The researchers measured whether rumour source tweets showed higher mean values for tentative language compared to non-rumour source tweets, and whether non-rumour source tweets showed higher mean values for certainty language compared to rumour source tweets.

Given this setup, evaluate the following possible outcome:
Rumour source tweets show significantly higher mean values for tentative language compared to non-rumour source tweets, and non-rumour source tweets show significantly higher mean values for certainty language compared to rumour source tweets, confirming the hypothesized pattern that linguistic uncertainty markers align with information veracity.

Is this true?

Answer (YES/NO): YES